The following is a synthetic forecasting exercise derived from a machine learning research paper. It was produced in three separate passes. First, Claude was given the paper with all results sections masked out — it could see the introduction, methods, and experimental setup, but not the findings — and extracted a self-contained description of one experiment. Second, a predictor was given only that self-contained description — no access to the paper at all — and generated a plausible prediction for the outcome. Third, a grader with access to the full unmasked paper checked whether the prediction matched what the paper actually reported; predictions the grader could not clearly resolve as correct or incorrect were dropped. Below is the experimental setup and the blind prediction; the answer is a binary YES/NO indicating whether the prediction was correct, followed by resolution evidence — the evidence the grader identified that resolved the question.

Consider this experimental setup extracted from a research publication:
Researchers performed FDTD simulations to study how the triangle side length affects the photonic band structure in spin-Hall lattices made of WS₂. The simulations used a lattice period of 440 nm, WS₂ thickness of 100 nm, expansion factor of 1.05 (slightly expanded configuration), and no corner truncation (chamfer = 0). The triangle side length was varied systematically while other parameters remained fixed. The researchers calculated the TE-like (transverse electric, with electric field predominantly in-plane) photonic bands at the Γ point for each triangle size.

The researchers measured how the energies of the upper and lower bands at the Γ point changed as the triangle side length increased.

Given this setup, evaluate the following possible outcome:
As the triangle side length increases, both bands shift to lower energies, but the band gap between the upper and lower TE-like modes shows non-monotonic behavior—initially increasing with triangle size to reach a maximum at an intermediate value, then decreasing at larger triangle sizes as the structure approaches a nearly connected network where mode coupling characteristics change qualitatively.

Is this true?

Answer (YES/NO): NO